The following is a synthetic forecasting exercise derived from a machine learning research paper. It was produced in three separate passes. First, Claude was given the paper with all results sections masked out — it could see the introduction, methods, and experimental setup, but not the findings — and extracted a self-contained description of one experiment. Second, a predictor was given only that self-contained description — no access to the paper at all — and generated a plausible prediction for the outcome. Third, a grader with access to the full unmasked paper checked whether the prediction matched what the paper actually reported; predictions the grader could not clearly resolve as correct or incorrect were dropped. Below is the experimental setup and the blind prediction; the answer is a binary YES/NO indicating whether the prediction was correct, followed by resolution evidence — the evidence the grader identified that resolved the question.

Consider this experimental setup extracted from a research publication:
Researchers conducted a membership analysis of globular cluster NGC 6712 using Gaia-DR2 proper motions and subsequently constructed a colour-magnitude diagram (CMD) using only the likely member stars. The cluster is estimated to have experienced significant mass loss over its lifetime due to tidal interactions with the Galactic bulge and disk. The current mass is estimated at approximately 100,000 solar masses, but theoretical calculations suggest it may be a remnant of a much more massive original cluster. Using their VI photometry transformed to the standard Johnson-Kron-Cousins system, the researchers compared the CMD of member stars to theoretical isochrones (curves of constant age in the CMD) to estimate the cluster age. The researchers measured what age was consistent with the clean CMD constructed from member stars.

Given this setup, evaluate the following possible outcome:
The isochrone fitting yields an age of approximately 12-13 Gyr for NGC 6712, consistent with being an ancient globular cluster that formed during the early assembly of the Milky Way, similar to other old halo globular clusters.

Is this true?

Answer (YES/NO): YES